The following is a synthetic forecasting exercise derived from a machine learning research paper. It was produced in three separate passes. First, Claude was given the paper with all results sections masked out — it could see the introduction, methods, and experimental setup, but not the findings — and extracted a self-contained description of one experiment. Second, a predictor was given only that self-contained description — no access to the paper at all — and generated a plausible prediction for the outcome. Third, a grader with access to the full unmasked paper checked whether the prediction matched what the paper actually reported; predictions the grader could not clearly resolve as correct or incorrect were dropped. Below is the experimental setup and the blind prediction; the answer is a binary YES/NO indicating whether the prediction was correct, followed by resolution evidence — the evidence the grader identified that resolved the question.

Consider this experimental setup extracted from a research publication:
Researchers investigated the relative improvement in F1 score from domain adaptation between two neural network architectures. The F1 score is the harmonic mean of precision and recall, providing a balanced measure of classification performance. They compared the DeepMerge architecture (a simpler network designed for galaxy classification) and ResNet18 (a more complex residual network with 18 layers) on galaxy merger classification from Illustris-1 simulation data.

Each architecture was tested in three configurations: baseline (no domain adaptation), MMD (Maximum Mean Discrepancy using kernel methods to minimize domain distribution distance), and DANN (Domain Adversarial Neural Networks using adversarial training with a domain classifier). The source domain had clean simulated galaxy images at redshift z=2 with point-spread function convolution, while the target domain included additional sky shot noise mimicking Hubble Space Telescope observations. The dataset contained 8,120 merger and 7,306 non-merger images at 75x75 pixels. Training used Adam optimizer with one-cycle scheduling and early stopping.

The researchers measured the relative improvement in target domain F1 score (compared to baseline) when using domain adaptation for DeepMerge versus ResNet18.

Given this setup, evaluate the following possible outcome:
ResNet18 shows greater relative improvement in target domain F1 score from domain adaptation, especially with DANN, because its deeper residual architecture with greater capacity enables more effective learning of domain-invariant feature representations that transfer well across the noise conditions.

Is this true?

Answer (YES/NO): NO